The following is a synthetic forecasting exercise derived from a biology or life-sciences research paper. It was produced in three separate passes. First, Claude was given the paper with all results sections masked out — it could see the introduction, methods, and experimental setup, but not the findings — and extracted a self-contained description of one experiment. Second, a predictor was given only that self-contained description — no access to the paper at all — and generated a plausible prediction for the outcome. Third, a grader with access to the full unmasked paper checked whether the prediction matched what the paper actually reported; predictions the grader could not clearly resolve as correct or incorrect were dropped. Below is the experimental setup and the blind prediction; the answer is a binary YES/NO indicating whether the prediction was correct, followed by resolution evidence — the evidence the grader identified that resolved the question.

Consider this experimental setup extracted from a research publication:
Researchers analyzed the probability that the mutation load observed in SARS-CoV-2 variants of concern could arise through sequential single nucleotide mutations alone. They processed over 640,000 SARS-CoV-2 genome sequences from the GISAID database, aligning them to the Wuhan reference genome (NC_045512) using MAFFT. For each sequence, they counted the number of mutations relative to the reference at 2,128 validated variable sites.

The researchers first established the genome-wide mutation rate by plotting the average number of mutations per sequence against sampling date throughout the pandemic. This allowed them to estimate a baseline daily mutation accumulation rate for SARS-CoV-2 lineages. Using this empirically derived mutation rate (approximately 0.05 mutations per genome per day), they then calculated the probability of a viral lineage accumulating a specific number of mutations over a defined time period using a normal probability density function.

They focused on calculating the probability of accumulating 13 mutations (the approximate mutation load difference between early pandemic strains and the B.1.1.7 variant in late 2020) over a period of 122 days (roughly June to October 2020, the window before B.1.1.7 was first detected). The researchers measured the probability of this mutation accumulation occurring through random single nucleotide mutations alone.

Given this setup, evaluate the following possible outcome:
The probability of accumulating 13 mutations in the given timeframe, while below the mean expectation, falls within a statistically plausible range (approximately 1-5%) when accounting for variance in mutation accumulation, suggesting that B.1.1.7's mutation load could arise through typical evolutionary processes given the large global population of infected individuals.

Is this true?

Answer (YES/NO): NO